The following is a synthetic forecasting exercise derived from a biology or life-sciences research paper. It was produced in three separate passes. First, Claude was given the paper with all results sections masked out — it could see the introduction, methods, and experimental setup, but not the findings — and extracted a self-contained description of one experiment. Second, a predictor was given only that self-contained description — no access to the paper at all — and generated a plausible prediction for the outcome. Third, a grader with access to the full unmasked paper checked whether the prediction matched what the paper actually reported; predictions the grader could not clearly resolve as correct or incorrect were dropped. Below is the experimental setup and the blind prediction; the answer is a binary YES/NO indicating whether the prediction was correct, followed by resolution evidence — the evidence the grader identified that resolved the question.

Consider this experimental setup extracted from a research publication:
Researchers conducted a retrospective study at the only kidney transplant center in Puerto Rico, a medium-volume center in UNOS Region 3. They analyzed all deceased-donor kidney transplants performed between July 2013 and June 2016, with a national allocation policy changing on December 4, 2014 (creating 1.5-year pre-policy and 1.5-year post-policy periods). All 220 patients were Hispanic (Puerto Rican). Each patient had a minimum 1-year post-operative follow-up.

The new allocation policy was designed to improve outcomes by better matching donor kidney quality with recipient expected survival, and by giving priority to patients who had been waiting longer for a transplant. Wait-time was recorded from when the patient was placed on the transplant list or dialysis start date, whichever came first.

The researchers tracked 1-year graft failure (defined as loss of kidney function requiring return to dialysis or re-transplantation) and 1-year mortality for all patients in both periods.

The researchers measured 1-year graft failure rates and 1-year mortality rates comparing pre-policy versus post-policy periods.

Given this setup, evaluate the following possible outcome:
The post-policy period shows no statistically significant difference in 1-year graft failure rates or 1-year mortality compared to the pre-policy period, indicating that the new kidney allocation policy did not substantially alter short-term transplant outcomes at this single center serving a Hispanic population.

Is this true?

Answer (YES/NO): YES